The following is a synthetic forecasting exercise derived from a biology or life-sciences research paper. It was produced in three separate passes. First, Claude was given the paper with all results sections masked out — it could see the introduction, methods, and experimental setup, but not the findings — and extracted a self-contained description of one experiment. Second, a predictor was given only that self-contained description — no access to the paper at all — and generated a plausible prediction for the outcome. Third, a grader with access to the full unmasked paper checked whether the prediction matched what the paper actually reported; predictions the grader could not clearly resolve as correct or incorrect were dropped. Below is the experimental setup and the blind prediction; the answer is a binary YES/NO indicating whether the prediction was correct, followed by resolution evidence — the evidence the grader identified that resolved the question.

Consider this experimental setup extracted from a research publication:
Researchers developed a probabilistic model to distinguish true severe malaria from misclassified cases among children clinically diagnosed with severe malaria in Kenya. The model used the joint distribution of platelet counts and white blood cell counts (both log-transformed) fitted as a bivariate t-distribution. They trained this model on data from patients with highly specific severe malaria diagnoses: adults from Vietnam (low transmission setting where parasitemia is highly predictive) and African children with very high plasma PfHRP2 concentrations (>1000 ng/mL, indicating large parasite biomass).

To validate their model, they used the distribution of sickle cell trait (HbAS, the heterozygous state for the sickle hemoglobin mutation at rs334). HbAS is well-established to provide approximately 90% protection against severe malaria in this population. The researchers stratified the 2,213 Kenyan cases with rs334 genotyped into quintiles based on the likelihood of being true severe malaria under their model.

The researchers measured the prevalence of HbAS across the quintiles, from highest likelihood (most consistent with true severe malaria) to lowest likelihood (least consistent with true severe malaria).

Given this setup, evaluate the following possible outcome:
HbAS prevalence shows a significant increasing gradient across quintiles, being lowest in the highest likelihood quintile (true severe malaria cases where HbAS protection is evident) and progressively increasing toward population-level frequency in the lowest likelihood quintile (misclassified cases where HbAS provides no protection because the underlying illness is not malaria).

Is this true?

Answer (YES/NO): YES